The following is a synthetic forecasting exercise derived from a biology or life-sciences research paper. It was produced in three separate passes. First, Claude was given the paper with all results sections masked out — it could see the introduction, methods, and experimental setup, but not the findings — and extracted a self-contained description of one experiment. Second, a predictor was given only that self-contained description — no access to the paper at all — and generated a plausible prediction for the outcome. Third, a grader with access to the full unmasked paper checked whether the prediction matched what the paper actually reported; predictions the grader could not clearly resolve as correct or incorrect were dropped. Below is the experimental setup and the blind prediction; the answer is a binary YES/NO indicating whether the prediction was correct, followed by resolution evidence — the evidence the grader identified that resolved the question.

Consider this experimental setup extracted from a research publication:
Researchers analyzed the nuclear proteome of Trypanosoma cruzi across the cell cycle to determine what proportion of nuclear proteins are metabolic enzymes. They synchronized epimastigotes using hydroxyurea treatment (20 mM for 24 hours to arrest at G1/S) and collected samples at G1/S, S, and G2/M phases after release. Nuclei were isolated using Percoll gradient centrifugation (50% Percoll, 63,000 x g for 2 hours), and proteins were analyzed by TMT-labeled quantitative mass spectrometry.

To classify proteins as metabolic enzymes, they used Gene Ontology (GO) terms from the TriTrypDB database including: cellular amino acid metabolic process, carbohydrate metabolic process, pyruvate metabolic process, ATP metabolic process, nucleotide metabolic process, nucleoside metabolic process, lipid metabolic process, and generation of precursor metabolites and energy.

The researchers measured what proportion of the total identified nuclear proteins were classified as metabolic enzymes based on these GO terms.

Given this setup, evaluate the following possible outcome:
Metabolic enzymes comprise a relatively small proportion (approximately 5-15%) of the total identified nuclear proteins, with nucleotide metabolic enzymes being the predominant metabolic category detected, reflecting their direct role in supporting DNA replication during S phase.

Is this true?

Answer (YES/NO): NO